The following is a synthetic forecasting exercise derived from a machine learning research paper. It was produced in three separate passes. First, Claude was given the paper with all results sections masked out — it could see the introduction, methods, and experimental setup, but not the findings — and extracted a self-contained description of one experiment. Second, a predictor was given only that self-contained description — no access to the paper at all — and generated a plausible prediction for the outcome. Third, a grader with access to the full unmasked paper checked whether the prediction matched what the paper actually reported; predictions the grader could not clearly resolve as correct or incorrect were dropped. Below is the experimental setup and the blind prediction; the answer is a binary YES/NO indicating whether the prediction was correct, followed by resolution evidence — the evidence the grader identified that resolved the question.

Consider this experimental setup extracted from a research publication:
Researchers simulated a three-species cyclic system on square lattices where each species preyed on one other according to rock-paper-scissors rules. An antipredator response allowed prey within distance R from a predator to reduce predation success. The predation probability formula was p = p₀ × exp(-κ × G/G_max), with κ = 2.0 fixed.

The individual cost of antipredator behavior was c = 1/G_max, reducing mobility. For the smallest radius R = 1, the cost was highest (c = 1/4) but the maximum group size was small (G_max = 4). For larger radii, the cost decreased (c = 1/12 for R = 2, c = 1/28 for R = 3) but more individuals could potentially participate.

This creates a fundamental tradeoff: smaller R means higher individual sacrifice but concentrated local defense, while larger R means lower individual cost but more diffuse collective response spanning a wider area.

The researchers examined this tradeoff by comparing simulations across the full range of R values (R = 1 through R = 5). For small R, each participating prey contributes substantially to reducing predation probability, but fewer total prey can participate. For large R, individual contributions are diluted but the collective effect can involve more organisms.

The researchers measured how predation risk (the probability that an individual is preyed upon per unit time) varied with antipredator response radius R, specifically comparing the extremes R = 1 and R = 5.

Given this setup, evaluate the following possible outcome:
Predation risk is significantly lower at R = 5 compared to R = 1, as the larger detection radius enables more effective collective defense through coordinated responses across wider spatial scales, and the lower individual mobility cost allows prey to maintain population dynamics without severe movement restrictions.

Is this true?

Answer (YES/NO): YES